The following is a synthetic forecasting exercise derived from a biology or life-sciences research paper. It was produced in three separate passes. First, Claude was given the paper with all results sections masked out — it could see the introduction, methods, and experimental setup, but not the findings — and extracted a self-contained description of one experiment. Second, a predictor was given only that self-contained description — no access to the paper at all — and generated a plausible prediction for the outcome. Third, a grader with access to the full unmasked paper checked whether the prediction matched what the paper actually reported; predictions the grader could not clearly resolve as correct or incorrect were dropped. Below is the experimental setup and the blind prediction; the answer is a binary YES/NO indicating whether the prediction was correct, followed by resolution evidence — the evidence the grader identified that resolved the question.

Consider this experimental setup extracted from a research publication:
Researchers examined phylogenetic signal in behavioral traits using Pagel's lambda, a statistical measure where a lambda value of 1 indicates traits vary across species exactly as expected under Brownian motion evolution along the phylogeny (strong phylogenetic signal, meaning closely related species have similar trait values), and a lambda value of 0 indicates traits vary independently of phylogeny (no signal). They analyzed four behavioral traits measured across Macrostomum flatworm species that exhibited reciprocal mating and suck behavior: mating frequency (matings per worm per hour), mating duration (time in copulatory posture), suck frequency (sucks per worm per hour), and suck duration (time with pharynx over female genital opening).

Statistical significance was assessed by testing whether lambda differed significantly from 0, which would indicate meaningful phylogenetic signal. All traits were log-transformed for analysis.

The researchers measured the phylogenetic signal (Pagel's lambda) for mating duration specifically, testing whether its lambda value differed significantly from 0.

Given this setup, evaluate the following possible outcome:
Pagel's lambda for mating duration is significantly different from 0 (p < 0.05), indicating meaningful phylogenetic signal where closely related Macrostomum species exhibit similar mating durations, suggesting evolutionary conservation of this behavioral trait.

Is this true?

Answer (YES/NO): NO